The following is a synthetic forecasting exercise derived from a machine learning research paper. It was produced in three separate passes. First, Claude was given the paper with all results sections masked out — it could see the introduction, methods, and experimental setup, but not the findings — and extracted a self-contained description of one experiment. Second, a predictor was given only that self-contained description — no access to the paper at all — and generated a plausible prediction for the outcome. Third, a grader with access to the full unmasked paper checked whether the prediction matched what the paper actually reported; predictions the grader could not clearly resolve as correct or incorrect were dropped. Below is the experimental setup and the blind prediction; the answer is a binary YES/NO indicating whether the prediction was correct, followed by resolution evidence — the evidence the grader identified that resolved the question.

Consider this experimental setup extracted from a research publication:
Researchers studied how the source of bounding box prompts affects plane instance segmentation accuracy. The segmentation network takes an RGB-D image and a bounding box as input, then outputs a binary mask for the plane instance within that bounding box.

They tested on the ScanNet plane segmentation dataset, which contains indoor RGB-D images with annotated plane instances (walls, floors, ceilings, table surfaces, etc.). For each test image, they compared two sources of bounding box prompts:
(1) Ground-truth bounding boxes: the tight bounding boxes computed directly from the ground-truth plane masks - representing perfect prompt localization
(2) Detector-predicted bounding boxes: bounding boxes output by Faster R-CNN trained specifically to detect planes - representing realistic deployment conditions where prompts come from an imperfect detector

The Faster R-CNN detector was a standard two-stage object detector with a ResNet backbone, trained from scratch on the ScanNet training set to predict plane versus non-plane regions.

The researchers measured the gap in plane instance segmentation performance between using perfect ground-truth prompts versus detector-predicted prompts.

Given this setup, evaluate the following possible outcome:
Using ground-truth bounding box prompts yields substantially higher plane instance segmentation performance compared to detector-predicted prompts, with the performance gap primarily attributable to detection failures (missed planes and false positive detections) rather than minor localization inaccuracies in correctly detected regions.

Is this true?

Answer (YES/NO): YES